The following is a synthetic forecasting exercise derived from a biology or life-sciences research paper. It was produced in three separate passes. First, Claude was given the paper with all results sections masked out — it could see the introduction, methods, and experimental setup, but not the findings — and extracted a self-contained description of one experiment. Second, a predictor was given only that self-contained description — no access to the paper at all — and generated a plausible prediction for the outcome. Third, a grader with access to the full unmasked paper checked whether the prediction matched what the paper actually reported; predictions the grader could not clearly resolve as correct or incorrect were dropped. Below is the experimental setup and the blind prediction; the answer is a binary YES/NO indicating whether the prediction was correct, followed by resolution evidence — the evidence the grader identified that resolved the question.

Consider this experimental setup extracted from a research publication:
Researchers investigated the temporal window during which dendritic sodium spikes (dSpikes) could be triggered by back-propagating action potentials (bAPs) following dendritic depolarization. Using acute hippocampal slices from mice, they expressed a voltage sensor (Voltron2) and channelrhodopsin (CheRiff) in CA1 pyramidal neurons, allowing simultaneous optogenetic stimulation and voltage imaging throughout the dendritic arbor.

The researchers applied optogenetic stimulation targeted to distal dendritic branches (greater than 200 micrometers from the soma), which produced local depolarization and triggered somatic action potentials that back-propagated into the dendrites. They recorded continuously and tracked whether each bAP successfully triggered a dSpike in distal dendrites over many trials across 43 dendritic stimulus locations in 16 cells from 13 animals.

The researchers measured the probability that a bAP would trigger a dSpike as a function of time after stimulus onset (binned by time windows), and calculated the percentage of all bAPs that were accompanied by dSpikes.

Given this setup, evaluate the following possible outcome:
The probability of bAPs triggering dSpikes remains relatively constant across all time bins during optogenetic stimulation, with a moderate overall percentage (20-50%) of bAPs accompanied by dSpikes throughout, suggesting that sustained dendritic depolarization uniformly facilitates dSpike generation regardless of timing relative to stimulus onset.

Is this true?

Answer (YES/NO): NO